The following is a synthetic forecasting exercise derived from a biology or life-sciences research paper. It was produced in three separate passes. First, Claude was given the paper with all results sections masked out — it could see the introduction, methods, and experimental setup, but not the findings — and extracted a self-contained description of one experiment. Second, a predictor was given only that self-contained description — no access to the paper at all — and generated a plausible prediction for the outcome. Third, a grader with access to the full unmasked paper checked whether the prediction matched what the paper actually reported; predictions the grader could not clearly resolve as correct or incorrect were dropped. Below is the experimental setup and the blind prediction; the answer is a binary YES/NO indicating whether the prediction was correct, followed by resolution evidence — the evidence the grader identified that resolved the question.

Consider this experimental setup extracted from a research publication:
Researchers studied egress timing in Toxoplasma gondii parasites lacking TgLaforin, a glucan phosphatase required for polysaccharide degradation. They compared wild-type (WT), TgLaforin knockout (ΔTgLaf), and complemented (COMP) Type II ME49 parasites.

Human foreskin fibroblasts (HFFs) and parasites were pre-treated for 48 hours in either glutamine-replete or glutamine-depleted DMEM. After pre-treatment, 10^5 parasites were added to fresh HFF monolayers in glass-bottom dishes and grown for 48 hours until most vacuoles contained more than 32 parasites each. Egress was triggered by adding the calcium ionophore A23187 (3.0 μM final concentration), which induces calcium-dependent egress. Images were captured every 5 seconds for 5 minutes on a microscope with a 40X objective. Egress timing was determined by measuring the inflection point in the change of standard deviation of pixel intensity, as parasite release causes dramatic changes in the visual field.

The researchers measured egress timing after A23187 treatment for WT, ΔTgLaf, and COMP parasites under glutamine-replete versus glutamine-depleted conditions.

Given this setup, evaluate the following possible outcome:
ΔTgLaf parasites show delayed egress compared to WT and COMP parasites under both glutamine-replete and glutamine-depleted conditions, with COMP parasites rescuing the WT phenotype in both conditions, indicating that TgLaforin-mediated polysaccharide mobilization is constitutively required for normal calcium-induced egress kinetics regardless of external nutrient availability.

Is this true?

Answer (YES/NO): NO